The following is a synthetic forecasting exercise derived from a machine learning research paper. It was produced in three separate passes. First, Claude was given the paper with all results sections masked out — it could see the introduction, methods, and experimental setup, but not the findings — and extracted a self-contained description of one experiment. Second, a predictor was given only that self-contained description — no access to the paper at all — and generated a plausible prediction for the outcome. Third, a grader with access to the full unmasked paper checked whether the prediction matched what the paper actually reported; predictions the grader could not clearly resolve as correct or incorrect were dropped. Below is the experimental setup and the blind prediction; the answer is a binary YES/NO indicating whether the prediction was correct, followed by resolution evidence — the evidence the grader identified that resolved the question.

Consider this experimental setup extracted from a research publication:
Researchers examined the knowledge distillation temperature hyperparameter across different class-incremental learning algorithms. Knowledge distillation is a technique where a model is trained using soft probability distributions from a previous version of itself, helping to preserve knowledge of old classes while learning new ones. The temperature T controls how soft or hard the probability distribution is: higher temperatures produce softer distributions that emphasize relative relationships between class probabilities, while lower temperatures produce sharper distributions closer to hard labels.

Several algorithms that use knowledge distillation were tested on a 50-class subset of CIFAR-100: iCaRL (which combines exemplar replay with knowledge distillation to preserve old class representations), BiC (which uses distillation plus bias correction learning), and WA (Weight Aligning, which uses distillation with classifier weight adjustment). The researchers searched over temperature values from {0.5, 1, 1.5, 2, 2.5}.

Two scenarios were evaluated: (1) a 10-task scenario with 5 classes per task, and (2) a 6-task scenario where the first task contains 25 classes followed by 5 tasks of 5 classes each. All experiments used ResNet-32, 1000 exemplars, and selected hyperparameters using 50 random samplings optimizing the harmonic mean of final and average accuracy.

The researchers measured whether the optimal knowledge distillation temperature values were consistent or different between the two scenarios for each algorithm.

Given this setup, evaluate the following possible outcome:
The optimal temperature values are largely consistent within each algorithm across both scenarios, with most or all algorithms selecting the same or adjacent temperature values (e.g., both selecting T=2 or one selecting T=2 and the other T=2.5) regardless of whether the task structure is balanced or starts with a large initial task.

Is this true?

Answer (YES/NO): NO